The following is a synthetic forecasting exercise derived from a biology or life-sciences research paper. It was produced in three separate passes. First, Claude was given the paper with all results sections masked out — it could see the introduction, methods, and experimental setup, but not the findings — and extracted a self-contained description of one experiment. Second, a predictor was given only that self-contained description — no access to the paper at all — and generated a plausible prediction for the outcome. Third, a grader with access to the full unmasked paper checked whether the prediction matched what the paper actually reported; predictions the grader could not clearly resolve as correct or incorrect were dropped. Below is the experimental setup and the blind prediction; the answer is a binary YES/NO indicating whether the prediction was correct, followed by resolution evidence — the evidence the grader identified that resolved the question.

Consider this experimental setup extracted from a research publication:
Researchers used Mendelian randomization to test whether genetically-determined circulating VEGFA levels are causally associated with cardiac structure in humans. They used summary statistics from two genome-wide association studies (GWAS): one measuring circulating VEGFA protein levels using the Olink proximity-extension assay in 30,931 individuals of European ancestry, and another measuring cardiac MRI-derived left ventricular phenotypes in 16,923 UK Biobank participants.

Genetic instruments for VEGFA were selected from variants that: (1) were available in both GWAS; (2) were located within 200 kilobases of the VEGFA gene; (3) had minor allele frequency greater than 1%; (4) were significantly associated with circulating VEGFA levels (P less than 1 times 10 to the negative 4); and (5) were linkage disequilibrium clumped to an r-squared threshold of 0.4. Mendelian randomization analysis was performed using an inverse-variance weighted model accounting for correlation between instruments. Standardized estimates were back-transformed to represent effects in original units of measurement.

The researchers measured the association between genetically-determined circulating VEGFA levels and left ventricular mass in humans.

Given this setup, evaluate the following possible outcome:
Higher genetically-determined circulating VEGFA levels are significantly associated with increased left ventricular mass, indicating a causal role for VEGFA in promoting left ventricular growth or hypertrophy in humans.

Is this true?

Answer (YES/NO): YES